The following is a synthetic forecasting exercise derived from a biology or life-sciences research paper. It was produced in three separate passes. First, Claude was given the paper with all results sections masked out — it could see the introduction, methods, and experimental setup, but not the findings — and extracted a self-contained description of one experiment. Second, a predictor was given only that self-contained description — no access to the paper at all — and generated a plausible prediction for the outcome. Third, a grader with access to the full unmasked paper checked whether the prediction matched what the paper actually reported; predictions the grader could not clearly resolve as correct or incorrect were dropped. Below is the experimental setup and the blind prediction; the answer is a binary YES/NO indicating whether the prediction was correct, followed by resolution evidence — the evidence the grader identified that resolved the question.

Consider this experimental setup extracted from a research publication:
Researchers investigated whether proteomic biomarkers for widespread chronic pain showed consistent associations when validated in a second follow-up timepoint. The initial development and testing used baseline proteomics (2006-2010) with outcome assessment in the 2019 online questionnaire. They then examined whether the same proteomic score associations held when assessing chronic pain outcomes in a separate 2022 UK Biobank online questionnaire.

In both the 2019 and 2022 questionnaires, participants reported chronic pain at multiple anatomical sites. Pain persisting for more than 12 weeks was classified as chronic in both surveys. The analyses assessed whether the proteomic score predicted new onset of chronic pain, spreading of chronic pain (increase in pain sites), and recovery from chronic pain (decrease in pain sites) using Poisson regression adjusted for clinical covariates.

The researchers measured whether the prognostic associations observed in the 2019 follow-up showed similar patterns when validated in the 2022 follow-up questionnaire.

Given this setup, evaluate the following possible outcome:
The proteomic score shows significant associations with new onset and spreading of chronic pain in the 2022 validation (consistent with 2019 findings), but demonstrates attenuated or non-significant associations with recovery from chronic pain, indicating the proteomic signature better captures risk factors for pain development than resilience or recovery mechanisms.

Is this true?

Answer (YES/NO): NO